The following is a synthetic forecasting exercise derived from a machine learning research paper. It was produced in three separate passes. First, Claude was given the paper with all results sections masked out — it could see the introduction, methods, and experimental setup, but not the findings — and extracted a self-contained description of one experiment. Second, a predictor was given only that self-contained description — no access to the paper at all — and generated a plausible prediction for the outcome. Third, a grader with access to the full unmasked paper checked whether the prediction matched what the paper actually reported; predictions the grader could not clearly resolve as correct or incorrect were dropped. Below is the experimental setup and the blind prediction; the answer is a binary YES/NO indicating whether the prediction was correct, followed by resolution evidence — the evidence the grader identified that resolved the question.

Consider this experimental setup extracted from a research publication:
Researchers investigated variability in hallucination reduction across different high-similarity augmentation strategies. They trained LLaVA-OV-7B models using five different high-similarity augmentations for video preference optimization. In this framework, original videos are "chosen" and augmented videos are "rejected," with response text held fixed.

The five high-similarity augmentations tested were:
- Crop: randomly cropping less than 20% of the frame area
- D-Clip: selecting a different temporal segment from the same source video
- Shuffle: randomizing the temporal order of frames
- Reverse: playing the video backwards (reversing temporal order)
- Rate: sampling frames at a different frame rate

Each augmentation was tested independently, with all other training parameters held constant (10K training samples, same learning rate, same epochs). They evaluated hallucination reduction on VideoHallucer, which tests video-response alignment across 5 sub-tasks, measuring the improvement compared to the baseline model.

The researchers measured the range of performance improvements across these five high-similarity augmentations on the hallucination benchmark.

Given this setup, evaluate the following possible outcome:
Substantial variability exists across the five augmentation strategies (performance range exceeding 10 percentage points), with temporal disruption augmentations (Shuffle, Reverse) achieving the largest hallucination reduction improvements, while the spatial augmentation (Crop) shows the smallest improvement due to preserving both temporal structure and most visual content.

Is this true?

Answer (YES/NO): NO